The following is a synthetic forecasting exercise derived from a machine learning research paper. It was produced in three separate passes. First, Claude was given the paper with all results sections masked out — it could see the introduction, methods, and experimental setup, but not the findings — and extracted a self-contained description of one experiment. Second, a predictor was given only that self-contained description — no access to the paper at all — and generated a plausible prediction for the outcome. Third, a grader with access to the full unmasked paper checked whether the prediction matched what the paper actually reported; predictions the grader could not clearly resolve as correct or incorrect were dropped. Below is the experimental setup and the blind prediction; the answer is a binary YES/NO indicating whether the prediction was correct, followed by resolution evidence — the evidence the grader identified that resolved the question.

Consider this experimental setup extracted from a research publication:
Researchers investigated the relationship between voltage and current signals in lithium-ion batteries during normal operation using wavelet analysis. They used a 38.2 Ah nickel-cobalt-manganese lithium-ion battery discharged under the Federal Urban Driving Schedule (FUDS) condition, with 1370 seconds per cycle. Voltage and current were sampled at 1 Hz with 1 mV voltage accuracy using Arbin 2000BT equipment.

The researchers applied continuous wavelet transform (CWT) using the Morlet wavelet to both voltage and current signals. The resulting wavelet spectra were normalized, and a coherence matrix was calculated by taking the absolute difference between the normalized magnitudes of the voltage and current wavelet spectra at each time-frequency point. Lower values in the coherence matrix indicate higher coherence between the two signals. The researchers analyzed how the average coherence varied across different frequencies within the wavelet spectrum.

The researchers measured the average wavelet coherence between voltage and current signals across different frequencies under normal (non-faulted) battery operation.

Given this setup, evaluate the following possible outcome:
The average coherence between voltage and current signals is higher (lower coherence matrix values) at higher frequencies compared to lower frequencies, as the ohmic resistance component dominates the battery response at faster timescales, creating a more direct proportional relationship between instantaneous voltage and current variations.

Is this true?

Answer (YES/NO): YES